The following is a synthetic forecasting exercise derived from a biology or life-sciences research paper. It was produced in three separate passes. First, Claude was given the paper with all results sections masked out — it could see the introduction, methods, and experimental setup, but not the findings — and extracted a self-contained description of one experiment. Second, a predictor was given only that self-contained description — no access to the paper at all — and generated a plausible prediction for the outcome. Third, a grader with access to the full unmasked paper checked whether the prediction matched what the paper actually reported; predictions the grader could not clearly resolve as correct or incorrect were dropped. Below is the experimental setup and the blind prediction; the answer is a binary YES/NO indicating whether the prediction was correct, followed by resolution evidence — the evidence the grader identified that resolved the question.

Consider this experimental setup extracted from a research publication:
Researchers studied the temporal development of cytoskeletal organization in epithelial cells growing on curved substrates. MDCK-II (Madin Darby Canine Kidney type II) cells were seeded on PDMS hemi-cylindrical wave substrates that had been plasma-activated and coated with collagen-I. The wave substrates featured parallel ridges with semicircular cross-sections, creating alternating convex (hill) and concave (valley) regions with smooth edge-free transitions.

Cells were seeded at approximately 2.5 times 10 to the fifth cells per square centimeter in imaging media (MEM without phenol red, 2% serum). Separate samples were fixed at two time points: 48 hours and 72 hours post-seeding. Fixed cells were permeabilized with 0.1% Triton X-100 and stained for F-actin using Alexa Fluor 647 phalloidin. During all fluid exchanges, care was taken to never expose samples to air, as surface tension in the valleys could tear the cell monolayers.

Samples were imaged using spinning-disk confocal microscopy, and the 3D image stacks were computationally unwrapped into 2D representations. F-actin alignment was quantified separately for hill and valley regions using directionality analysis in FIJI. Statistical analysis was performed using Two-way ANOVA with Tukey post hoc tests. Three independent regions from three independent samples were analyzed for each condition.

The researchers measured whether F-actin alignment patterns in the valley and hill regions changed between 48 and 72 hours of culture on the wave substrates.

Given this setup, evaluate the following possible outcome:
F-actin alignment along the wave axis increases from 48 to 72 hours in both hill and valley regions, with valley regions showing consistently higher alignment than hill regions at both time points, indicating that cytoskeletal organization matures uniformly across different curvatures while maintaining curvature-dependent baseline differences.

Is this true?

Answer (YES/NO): NO